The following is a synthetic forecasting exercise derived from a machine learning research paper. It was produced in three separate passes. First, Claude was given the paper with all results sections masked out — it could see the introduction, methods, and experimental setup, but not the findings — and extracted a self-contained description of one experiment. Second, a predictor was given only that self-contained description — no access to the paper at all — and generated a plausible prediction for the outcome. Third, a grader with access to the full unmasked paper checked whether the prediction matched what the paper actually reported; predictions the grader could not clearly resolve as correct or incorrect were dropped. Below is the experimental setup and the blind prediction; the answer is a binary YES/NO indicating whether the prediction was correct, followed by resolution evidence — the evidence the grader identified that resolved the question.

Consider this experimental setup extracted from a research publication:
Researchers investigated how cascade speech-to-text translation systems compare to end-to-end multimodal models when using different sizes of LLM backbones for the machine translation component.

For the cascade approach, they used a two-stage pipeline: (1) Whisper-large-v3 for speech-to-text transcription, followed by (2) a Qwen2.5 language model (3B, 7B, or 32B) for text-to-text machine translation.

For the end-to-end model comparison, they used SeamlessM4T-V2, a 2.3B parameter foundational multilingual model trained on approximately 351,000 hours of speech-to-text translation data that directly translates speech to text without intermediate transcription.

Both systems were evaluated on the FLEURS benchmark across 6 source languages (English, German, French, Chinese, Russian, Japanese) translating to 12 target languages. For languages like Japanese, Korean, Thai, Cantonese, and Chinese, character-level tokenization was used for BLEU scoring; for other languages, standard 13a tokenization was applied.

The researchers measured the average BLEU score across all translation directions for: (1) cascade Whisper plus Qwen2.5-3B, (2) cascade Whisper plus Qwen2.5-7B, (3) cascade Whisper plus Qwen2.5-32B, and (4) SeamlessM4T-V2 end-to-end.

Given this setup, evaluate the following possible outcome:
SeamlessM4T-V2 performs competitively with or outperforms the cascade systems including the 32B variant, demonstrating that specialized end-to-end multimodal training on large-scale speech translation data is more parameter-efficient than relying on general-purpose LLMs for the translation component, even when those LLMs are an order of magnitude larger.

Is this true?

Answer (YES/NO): NO